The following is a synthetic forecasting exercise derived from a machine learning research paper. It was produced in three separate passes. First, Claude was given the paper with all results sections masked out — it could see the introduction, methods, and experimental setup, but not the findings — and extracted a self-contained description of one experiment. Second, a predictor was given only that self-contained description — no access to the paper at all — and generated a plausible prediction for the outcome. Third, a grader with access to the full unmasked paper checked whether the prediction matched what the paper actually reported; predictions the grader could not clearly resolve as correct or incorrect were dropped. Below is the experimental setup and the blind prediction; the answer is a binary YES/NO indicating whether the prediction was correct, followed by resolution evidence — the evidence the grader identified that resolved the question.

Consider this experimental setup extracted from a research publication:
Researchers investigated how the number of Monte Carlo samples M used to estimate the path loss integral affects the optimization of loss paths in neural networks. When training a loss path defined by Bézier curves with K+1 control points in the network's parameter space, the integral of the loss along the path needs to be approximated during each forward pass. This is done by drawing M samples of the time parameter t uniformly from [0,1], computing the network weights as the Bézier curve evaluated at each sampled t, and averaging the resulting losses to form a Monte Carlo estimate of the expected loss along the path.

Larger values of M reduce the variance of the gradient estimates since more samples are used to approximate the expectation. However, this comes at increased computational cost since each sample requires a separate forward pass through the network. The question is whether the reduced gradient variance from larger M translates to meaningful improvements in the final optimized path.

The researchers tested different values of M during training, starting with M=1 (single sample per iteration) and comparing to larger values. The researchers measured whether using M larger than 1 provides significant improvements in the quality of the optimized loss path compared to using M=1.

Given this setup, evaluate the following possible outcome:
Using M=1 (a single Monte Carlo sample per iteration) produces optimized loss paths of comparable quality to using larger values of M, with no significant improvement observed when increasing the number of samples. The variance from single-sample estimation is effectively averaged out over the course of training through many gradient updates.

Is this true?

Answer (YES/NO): YES